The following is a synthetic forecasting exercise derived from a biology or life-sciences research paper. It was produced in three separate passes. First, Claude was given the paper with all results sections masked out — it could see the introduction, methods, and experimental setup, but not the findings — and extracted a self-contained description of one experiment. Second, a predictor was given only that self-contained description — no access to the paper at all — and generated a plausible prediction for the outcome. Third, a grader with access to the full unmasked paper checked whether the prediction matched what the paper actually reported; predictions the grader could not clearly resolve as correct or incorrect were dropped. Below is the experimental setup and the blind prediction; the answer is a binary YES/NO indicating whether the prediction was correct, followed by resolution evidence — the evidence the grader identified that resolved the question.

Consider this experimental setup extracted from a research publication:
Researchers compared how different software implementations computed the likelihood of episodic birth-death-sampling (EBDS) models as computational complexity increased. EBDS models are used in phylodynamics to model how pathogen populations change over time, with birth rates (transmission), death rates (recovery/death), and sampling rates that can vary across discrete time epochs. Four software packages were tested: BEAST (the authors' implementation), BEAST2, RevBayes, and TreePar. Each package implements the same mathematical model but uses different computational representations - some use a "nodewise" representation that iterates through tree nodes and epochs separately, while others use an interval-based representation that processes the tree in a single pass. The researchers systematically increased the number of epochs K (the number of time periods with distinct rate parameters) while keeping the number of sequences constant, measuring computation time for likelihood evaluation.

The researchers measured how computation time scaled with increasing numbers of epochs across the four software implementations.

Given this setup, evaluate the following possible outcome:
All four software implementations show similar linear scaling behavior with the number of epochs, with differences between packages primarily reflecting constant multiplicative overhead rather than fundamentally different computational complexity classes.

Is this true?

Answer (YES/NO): NO